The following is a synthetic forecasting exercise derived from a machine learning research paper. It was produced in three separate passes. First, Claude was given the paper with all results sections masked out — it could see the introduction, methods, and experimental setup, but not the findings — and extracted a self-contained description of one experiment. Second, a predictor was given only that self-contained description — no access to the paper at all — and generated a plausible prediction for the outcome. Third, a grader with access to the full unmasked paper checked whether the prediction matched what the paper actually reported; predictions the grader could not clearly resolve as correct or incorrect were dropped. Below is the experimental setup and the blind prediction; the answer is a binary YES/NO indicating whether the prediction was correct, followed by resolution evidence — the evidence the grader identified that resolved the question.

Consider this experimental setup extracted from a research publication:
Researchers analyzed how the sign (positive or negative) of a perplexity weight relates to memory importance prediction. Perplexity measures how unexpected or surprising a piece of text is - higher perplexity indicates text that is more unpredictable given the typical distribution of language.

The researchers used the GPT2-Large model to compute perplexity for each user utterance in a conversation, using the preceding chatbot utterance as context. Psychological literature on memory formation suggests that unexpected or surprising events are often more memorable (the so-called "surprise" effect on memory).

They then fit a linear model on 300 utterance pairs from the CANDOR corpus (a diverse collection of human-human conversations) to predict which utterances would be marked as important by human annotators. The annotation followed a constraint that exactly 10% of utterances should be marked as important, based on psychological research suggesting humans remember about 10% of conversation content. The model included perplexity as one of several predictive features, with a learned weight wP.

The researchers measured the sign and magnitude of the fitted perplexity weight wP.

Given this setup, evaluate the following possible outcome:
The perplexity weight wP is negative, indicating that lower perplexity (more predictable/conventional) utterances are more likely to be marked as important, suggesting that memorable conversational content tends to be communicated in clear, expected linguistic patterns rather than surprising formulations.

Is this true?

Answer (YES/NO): NO